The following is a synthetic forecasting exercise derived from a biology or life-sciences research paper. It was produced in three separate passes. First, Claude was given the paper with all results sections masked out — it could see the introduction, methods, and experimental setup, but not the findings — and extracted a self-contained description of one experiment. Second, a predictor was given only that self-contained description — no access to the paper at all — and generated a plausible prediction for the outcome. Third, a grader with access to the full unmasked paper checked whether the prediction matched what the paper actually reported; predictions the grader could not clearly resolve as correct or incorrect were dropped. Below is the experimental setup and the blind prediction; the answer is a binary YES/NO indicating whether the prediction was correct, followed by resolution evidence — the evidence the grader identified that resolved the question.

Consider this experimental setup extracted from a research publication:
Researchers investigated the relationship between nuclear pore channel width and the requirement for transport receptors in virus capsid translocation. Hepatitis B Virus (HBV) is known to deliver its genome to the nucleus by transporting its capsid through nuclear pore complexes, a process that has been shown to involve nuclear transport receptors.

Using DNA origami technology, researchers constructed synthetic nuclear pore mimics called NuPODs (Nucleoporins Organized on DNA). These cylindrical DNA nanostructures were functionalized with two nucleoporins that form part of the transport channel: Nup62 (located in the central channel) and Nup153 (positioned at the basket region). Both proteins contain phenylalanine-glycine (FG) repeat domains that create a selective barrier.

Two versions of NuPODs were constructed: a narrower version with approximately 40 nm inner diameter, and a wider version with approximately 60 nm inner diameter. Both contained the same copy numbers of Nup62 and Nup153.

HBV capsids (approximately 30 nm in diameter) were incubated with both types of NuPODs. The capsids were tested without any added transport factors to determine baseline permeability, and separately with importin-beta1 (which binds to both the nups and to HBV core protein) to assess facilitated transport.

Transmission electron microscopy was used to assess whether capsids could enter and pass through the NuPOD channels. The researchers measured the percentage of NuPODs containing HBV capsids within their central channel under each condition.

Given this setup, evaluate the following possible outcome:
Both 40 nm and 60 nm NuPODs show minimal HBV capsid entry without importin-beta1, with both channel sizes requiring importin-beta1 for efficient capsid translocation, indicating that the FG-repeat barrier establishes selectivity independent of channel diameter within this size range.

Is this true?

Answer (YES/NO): NO